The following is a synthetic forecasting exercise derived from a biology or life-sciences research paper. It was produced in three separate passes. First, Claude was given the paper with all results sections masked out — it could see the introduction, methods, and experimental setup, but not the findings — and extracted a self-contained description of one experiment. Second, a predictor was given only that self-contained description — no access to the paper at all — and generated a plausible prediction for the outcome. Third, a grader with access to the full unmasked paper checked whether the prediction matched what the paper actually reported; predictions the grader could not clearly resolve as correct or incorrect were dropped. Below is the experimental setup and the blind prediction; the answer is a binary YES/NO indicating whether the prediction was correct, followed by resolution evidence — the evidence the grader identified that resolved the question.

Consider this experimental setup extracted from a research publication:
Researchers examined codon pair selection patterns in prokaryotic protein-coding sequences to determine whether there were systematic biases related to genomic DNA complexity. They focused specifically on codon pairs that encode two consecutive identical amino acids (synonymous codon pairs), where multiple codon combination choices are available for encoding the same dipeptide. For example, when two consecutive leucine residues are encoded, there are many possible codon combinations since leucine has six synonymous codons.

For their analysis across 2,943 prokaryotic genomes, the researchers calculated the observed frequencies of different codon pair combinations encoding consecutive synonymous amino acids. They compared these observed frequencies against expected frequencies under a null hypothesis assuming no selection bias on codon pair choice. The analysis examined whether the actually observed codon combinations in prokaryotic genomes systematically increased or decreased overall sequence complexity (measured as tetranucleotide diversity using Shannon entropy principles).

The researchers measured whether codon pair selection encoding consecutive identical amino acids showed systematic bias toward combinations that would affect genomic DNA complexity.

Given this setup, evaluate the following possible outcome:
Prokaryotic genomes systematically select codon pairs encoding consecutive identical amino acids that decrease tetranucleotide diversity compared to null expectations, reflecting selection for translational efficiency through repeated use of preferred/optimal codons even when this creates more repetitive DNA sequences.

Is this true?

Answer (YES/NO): NO